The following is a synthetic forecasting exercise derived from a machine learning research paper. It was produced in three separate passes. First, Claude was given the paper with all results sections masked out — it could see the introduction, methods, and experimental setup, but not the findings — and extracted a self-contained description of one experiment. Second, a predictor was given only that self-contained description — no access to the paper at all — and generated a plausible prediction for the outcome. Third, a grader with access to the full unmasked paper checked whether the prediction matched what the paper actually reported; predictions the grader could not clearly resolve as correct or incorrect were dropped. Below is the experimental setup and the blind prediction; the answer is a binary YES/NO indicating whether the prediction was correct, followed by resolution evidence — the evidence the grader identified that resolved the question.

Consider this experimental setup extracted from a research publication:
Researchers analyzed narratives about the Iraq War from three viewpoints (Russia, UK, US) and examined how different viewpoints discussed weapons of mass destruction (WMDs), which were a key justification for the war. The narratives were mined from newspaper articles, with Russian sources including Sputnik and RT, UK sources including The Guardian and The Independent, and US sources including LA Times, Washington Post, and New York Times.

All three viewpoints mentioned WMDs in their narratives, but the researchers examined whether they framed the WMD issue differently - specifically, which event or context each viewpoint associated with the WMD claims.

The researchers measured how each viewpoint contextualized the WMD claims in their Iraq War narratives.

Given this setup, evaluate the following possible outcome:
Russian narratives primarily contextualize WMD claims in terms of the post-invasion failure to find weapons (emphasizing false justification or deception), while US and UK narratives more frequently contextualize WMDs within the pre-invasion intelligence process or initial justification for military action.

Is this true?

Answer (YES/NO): NO